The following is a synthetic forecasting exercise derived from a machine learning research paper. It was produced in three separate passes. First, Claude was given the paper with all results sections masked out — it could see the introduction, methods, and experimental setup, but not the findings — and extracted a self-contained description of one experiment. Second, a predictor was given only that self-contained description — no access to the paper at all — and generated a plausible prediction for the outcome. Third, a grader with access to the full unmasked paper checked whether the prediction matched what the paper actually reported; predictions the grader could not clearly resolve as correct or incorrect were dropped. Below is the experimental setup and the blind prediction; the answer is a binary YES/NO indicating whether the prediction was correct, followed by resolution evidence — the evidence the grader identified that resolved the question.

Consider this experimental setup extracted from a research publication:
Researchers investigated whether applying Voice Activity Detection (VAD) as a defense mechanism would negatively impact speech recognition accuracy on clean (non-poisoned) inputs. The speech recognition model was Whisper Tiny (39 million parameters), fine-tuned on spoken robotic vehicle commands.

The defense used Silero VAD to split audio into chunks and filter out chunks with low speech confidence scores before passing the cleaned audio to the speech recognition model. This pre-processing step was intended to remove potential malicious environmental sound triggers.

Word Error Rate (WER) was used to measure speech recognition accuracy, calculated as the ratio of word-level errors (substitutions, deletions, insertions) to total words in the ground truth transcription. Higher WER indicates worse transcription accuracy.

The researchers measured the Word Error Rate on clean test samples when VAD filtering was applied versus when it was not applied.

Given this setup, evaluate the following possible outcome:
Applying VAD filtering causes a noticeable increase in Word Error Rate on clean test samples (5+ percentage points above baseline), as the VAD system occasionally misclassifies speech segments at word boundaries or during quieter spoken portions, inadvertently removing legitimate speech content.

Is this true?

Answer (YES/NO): NO